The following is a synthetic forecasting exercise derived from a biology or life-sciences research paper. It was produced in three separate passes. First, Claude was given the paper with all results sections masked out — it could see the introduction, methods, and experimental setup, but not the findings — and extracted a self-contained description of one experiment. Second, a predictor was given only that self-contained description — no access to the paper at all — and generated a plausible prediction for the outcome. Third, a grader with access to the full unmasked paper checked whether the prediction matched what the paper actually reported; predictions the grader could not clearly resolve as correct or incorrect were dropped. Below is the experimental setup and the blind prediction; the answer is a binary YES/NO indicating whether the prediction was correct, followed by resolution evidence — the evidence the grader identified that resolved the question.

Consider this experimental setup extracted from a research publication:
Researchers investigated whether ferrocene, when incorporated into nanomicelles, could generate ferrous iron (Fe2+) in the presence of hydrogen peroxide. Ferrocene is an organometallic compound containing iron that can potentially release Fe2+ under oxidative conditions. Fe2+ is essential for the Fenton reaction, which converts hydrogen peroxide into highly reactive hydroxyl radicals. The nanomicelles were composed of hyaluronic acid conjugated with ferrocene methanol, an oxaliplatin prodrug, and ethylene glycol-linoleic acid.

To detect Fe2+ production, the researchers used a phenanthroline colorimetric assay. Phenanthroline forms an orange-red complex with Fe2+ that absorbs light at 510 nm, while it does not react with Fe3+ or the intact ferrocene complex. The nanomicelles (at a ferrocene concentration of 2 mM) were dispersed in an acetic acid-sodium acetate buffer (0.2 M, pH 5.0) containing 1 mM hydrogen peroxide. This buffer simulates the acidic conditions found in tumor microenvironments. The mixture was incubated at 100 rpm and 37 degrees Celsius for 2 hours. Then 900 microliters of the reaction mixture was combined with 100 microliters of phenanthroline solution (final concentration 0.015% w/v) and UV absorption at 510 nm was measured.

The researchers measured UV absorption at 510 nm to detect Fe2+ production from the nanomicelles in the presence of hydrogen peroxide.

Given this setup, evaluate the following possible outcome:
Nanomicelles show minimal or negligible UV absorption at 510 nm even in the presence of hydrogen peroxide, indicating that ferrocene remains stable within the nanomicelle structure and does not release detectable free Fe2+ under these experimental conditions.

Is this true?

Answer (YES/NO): NO